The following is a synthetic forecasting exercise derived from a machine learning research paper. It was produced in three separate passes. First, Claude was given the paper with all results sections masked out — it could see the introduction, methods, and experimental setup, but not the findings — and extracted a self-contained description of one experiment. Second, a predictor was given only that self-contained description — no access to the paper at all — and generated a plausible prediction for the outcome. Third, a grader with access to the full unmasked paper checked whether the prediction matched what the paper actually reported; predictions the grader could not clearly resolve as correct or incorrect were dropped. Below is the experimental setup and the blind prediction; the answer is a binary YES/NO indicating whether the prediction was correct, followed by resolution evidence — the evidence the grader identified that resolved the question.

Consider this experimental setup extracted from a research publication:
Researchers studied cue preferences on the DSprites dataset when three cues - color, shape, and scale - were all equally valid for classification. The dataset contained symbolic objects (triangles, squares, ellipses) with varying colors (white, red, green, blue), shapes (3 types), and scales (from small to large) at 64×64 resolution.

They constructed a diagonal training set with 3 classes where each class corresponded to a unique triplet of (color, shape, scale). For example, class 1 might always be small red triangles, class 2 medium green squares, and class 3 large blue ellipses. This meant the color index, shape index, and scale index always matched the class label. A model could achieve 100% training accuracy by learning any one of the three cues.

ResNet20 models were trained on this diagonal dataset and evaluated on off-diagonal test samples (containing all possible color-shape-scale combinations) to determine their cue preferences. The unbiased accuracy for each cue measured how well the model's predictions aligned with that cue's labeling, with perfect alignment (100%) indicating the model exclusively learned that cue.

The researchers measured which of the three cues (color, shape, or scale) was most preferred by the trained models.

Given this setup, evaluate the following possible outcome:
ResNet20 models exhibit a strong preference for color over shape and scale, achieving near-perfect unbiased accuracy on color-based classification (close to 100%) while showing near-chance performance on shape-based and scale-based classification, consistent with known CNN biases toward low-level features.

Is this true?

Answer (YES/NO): NO